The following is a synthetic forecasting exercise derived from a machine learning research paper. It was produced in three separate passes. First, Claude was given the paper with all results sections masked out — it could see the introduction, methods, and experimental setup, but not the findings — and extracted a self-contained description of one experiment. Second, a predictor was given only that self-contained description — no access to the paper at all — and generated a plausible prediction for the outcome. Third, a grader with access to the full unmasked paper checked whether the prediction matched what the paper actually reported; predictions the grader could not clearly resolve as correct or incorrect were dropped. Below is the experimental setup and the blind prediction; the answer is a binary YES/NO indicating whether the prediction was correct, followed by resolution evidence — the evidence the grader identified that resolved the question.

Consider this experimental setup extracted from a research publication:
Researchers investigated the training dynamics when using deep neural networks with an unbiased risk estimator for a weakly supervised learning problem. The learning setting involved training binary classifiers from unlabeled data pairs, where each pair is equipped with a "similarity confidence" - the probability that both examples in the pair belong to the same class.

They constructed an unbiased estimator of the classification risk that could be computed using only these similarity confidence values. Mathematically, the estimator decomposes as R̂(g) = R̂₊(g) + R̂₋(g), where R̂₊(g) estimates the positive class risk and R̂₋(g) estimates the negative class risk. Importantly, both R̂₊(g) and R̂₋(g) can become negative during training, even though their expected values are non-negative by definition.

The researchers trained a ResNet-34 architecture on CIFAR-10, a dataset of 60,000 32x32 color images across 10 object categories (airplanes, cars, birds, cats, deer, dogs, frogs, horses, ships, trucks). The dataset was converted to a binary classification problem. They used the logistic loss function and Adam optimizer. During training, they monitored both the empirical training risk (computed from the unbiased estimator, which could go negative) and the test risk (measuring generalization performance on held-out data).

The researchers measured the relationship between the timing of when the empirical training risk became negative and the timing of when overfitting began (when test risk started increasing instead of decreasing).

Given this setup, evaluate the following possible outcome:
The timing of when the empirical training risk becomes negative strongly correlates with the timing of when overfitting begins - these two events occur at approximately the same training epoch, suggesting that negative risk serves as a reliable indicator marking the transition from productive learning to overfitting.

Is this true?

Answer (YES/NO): YES